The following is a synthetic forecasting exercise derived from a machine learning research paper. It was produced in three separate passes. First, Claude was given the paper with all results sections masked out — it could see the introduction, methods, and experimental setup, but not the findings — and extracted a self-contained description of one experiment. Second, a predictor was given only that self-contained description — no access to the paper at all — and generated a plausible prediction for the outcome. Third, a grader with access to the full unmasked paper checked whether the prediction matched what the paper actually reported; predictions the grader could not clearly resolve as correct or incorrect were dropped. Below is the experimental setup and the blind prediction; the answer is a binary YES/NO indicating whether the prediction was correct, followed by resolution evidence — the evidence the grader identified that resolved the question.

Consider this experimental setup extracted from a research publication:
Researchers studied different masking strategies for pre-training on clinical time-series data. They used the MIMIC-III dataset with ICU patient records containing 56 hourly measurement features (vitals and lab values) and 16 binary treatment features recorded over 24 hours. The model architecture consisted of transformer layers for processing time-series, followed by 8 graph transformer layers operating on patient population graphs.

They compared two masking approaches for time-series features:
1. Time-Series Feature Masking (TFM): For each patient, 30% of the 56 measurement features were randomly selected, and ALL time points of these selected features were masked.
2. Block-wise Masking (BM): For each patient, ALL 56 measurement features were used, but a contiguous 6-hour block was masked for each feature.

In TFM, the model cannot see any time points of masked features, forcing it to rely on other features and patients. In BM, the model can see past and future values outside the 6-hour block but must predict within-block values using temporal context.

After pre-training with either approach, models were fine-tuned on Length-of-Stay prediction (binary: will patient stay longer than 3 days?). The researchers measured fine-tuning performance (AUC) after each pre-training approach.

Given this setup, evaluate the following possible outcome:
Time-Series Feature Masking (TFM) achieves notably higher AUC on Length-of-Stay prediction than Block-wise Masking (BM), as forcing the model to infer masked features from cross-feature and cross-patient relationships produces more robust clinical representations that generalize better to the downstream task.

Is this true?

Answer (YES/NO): YES